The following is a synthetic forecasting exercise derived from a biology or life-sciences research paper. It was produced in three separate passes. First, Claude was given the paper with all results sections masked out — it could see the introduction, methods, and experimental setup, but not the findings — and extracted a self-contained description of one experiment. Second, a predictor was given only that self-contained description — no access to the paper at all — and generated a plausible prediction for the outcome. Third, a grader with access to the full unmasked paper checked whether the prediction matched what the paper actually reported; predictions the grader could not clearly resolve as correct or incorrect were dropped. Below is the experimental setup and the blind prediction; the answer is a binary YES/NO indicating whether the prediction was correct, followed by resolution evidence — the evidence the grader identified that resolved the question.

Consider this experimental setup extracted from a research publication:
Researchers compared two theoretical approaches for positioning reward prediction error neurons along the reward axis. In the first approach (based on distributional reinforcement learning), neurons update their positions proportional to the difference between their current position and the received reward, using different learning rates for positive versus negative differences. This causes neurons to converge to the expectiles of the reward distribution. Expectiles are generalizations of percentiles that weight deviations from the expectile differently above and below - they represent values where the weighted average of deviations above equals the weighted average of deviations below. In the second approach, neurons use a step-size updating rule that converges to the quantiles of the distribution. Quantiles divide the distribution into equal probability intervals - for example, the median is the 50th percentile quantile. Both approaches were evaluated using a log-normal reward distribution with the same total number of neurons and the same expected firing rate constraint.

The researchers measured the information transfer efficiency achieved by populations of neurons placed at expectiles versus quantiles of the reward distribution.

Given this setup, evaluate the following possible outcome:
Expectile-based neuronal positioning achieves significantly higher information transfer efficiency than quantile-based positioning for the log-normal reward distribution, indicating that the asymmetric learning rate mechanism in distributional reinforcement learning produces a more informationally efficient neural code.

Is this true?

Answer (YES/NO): NO